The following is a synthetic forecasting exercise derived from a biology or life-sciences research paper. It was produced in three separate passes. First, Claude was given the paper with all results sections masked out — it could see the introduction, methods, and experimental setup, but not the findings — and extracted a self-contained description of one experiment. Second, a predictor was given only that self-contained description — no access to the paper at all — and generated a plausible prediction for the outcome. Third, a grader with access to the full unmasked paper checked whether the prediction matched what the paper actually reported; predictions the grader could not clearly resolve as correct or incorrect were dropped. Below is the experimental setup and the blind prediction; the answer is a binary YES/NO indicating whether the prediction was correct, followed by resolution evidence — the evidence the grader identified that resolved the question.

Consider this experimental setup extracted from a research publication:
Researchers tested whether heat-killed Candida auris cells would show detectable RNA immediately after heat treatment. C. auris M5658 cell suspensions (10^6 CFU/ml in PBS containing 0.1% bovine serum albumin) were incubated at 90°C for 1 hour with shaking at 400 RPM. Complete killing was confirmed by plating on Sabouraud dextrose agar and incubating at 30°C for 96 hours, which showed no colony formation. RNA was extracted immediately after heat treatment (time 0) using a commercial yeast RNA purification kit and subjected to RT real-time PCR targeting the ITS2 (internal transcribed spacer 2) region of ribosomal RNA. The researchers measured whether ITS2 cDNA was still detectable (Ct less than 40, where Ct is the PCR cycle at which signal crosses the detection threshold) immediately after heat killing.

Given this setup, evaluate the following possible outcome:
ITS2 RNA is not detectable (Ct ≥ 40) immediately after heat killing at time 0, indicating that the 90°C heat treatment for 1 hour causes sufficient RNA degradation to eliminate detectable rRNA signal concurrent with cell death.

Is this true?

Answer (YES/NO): NO